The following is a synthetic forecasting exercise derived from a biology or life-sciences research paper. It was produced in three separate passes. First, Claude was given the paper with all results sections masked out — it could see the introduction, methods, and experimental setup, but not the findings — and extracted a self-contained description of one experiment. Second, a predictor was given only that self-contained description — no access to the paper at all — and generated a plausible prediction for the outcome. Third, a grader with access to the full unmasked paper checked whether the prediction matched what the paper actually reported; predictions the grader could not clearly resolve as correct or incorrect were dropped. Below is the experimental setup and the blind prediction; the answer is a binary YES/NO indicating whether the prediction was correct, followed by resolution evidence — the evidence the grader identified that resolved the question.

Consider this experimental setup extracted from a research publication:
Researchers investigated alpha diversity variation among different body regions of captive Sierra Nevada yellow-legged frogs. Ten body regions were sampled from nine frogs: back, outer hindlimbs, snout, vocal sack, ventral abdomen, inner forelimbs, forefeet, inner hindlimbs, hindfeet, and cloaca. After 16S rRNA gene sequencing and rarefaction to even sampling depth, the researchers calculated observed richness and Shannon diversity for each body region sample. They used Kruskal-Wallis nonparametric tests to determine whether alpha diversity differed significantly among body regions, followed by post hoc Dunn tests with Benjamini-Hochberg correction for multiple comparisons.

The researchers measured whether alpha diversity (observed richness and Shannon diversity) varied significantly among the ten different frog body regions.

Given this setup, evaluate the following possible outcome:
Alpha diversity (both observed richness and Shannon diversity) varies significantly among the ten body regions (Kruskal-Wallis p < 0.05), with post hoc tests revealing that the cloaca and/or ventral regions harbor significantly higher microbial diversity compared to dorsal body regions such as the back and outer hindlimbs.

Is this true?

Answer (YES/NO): NO